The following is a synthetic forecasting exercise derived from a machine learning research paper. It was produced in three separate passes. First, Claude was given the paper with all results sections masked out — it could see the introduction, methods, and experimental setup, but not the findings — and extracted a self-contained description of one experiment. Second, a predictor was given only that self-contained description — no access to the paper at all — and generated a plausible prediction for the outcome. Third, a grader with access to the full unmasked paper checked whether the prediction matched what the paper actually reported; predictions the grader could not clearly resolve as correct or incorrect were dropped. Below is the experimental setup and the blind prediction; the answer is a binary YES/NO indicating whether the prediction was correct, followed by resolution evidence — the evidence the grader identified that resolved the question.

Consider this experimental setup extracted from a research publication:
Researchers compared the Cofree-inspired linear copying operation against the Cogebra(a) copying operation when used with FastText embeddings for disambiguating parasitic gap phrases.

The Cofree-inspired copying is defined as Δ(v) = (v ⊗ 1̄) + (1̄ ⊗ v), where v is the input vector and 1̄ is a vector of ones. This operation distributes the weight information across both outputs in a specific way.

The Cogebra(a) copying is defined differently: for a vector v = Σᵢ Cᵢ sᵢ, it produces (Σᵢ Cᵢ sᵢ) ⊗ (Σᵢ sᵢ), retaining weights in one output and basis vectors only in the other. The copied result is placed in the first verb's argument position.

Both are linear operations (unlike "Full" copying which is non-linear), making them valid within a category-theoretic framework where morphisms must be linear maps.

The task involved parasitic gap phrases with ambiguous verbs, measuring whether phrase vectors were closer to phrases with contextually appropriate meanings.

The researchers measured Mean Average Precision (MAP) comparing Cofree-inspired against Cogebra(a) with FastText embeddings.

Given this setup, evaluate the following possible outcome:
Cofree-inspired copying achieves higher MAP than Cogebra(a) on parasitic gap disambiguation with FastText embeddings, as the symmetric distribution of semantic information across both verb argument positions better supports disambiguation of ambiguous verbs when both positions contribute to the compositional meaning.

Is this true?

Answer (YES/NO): NO